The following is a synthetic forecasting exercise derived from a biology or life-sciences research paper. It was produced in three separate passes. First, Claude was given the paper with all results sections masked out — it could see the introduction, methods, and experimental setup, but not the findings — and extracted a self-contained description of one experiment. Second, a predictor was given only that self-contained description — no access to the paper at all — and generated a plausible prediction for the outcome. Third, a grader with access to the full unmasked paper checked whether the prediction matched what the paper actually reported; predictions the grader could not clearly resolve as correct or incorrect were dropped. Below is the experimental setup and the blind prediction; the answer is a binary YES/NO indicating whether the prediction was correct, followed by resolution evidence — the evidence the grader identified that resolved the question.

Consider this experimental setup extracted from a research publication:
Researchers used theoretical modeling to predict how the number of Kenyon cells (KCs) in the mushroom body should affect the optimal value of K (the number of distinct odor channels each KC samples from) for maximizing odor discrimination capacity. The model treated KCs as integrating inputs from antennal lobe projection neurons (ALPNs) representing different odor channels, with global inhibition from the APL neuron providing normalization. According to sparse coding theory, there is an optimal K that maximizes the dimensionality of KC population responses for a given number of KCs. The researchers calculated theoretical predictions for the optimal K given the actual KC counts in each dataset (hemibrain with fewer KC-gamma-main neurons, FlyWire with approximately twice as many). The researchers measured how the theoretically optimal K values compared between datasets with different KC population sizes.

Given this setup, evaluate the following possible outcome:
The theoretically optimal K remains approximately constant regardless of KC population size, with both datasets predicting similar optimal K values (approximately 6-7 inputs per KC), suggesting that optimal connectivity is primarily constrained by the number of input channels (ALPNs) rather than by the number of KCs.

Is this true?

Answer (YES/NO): NO